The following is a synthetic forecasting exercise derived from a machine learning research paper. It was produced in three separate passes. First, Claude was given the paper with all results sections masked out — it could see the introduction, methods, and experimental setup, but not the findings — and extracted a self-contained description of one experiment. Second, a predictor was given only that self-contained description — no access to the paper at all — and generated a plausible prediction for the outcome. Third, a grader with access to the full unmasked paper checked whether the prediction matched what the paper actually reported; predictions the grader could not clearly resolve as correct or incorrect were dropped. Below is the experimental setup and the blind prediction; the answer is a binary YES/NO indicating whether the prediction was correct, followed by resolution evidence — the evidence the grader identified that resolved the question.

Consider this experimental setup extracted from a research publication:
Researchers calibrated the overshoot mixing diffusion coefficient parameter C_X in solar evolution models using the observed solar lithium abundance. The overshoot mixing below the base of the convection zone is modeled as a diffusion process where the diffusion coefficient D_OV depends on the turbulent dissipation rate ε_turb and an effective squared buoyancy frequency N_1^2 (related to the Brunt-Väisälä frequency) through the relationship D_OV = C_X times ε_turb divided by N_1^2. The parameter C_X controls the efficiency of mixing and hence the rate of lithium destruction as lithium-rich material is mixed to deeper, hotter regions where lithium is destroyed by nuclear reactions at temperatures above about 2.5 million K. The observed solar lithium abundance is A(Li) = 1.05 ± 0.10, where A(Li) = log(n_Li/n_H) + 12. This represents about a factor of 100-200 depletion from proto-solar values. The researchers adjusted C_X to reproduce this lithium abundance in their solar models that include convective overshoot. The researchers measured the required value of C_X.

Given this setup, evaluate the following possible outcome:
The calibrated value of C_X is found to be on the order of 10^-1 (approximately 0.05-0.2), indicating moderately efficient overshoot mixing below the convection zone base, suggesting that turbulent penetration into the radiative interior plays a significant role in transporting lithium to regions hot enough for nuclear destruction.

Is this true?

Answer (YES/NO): NO